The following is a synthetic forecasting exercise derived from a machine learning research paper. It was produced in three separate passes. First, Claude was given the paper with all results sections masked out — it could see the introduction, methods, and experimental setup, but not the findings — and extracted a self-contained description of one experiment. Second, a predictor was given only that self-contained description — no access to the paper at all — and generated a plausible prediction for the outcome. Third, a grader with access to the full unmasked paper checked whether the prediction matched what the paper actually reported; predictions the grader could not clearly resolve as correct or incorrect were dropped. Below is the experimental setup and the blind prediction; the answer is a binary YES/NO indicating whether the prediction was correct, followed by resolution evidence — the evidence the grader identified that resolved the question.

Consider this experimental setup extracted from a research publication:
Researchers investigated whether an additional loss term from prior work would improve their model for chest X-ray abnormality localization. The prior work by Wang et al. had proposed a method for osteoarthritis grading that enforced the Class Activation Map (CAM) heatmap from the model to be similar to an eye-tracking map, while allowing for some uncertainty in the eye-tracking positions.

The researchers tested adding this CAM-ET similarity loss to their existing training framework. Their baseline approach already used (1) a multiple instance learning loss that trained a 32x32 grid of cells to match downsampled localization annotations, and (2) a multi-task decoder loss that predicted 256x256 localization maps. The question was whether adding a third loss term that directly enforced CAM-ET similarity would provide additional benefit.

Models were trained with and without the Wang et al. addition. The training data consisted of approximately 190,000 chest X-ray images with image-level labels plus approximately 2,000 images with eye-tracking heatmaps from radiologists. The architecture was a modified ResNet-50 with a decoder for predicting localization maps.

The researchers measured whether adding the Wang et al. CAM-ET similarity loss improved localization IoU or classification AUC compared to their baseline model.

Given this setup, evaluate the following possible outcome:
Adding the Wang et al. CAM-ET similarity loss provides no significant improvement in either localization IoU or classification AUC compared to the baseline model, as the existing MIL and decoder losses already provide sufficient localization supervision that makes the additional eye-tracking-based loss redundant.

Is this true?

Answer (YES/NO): YES